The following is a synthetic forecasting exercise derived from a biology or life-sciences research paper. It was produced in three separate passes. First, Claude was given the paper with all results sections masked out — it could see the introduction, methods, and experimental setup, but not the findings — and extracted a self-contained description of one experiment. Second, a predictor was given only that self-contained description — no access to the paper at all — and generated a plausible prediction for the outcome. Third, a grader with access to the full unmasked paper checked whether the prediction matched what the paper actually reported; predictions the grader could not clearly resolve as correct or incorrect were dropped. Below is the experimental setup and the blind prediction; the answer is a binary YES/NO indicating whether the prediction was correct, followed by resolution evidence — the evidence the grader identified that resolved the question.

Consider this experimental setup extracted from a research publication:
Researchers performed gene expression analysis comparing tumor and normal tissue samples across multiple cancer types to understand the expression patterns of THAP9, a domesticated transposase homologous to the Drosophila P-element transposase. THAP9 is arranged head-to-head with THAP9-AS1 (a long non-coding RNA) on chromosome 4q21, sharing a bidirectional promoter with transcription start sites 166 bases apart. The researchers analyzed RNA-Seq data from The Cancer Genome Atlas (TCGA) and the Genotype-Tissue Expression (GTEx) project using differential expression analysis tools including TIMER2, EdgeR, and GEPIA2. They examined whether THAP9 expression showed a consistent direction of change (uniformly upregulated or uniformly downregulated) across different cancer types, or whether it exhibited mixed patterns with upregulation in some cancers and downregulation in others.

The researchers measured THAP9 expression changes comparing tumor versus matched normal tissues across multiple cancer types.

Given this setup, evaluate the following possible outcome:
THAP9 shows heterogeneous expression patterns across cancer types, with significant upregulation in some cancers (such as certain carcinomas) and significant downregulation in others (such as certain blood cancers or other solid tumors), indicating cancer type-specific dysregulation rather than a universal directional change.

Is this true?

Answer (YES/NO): YES